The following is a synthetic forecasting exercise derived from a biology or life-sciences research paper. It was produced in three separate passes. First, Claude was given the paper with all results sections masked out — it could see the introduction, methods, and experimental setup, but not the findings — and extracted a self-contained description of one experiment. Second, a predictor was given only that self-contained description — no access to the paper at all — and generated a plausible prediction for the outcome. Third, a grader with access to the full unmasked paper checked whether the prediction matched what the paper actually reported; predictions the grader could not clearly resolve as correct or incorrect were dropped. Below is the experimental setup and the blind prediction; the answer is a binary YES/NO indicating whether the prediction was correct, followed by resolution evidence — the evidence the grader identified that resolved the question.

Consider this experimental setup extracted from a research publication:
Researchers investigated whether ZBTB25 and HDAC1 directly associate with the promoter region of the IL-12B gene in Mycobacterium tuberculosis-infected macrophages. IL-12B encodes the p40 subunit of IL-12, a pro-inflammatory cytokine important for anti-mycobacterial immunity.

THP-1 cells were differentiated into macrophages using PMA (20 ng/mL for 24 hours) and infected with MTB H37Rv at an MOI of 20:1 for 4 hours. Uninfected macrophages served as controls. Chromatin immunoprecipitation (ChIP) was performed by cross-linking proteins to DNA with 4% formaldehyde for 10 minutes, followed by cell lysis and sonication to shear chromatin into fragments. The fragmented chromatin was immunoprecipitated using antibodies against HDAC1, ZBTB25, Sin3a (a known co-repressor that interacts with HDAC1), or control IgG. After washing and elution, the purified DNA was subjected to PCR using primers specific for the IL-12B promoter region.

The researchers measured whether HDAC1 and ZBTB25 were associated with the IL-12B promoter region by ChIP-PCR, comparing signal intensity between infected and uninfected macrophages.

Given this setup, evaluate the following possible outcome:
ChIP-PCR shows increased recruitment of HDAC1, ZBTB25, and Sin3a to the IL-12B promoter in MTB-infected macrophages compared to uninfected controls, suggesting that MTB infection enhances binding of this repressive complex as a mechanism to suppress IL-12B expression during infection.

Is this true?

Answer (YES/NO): YES